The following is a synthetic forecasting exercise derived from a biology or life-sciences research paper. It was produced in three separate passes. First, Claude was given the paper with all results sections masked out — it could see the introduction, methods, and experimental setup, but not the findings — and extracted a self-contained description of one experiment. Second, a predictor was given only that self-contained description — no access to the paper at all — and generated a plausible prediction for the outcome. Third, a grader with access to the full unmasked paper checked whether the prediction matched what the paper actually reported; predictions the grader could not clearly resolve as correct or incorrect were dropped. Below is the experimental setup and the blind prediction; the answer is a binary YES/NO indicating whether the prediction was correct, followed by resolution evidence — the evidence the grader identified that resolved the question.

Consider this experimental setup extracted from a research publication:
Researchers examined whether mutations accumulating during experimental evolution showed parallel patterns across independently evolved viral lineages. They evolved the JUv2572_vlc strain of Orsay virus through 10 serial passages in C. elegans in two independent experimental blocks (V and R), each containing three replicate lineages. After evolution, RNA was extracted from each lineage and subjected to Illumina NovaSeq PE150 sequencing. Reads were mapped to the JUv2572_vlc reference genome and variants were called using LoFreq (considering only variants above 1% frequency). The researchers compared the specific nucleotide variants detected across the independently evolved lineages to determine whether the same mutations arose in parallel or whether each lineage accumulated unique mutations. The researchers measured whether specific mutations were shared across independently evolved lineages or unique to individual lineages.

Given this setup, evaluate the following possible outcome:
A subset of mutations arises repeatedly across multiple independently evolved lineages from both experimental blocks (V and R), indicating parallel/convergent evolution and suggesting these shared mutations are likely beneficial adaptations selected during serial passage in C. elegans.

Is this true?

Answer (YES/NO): YES